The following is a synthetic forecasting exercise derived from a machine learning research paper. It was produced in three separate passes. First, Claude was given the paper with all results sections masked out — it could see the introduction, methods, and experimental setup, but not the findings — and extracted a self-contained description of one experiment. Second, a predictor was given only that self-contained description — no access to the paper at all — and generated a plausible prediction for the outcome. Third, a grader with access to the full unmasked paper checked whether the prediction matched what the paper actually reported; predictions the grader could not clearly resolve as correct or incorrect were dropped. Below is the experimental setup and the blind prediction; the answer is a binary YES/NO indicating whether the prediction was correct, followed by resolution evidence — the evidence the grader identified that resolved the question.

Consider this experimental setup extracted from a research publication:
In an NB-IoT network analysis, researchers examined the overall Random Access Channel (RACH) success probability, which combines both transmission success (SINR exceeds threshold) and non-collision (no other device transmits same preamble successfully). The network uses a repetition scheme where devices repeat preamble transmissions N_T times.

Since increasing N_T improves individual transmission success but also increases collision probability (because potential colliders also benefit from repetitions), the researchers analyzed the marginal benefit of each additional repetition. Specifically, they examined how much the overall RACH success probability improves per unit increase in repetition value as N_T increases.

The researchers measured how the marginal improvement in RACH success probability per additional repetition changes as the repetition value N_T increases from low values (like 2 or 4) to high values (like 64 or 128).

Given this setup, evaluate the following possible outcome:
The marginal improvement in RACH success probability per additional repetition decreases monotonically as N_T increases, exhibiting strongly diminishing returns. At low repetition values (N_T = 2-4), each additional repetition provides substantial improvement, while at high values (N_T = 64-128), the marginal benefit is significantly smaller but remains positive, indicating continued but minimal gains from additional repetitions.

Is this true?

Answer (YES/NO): YES